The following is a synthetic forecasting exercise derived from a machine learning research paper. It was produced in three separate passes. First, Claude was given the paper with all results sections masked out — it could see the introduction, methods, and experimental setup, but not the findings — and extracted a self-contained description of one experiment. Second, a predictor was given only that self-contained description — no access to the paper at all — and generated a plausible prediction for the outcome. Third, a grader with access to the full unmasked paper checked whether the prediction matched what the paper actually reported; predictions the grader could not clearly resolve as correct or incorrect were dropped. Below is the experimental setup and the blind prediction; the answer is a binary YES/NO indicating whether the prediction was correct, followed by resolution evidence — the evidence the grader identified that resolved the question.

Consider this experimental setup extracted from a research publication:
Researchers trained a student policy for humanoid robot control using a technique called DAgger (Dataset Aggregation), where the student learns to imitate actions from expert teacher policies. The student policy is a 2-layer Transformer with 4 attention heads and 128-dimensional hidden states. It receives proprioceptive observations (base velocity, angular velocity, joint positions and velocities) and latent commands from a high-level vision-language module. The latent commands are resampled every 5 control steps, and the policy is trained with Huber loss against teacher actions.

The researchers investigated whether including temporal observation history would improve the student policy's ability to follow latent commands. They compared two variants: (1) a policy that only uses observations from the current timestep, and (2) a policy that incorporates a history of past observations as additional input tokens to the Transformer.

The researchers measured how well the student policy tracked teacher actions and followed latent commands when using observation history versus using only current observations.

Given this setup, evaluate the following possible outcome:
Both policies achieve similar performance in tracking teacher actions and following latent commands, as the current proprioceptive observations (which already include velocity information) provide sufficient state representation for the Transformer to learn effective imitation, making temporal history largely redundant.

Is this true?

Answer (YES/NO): NO